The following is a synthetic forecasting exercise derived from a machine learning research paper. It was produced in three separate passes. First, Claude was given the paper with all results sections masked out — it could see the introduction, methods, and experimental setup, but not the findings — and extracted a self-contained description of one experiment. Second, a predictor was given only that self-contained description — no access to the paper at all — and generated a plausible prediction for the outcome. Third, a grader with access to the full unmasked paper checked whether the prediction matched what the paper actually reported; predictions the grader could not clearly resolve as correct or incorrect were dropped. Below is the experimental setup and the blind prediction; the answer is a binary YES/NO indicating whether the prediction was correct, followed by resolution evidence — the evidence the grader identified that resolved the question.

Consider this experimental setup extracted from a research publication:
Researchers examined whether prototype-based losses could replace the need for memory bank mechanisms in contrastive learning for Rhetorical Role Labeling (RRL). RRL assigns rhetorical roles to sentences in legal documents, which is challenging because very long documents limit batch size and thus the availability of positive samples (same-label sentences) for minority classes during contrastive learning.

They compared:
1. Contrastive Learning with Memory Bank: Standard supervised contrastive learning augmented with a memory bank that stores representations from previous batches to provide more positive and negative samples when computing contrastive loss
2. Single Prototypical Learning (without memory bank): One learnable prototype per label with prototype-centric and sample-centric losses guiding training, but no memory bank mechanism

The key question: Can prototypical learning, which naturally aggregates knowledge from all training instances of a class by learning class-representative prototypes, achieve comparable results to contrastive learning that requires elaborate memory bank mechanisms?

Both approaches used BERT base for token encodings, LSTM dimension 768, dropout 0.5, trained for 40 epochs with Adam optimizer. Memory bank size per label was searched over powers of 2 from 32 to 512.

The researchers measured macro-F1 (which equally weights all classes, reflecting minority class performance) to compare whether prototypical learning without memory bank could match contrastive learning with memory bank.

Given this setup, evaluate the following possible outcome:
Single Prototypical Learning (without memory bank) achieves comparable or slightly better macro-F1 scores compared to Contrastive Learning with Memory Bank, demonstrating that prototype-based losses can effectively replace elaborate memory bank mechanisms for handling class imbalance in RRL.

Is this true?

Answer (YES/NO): YES